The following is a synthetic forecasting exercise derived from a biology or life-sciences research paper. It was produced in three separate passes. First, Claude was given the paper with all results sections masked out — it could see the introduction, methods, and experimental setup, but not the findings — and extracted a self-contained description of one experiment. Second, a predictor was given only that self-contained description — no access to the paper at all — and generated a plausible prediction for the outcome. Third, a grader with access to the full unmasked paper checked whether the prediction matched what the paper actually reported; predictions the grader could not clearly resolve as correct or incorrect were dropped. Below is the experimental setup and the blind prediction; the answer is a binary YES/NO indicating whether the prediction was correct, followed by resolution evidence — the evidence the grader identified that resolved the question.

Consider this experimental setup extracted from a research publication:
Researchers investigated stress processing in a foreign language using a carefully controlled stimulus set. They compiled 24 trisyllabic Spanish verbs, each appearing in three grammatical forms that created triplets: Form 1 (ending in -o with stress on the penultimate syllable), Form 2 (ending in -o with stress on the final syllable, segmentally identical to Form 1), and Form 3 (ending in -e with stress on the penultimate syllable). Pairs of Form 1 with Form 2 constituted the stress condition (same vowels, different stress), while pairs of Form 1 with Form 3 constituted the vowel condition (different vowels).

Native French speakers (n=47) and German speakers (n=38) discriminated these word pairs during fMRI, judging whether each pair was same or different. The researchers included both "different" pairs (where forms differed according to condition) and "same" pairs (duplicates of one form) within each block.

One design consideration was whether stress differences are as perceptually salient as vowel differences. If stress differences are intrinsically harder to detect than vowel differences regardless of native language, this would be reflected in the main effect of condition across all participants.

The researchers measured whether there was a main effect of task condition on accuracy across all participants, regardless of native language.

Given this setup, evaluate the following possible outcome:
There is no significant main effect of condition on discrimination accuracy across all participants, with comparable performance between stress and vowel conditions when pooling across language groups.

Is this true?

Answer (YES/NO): NO